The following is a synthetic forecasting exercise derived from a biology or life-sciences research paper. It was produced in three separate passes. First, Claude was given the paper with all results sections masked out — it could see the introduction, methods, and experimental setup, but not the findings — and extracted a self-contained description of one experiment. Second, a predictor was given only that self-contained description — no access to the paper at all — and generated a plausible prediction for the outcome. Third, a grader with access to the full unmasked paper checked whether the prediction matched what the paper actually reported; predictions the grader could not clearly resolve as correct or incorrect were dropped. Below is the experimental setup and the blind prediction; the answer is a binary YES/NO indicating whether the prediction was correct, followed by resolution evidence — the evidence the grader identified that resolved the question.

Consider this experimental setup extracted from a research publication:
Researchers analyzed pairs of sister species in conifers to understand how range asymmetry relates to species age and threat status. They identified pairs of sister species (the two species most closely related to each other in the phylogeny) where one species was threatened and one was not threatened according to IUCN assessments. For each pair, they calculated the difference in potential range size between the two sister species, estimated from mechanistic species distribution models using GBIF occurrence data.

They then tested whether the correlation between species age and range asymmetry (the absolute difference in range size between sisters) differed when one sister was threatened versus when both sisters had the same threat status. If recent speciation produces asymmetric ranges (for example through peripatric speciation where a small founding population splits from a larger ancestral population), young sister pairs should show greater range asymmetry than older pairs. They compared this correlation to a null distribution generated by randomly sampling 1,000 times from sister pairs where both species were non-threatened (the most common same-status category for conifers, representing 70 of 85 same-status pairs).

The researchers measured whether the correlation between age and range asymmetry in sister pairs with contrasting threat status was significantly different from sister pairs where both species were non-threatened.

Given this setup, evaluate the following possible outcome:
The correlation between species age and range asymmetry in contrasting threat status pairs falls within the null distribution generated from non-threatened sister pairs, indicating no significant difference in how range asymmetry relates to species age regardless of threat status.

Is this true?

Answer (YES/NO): NO